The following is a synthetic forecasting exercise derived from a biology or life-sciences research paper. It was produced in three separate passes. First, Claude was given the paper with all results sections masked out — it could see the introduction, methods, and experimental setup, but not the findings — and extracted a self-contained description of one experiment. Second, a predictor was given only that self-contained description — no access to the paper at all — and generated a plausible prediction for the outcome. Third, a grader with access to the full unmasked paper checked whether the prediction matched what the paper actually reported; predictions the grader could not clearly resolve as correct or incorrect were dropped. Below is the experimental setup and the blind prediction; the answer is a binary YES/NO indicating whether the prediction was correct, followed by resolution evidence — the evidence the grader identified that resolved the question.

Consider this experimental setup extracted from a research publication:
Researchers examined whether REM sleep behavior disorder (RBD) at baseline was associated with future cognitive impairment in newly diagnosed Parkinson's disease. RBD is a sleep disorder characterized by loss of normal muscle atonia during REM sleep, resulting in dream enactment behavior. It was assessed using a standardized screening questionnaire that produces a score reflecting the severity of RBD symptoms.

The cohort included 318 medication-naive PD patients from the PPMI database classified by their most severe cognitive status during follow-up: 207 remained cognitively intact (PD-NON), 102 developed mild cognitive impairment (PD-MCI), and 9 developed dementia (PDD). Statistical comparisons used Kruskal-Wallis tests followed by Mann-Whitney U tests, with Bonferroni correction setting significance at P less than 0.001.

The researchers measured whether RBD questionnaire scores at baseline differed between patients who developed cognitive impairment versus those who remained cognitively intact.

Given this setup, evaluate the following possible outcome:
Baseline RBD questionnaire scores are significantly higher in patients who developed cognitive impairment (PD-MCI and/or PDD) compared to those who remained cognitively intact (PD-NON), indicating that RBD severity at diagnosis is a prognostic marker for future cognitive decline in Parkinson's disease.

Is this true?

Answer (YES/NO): YES